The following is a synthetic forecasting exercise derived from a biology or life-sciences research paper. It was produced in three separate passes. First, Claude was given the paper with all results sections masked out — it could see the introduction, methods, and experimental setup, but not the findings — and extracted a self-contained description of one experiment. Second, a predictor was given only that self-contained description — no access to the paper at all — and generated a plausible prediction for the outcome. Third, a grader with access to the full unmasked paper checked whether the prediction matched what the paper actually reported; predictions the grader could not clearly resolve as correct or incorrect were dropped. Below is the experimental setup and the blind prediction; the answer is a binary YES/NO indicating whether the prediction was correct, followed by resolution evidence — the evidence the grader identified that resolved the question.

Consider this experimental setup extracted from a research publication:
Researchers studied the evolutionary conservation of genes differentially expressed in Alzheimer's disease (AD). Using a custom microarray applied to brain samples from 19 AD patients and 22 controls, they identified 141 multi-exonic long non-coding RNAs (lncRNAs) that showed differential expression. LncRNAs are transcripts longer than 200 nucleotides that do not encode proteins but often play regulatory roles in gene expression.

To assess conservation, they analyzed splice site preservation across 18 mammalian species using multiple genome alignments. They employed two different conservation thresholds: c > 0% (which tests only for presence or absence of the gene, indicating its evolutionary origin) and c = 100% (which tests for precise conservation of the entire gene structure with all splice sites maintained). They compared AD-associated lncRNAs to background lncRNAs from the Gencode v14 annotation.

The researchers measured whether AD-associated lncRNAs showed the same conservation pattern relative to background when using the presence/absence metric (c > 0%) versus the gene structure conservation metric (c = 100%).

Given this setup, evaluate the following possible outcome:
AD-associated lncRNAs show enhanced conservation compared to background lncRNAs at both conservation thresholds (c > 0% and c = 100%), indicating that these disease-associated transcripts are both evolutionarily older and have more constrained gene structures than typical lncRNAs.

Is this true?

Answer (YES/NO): NO